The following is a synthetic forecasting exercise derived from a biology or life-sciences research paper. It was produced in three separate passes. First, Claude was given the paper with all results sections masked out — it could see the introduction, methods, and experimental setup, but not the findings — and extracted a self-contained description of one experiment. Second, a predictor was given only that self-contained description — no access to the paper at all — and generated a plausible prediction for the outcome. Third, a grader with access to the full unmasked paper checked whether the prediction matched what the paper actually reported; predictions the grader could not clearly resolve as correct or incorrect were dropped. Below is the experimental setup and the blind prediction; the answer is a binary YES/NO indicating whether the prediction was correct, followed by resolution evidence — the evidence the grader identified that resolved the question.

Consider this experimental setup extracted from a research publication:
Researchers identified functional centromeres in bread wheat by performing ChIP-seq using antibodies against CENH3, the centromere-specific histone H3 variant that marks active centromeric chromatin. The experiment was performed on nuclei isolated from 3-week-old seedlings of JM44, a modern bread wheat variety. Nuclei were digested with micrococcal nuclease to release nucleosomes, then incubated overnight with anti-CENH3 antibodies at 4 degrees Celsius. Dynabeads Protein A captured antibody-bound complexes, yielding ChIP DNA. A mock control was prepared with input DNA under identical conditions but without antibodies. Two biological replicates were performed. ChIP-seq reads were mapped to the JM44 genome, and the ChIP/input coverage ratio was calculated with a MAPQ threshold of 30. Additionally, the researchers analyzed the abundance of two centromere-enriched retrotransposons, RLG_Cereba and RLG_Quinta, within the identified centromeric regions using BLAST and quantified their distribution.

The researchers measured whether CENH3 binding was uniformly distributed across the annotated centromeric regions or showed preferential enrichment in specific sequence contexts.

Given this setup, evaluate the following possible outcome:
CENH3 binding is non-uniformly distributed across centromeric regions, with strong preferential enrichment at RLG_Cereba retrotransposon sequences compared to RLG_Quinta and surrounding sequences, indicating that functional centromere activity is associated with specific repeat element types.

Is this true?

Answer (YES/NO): NO